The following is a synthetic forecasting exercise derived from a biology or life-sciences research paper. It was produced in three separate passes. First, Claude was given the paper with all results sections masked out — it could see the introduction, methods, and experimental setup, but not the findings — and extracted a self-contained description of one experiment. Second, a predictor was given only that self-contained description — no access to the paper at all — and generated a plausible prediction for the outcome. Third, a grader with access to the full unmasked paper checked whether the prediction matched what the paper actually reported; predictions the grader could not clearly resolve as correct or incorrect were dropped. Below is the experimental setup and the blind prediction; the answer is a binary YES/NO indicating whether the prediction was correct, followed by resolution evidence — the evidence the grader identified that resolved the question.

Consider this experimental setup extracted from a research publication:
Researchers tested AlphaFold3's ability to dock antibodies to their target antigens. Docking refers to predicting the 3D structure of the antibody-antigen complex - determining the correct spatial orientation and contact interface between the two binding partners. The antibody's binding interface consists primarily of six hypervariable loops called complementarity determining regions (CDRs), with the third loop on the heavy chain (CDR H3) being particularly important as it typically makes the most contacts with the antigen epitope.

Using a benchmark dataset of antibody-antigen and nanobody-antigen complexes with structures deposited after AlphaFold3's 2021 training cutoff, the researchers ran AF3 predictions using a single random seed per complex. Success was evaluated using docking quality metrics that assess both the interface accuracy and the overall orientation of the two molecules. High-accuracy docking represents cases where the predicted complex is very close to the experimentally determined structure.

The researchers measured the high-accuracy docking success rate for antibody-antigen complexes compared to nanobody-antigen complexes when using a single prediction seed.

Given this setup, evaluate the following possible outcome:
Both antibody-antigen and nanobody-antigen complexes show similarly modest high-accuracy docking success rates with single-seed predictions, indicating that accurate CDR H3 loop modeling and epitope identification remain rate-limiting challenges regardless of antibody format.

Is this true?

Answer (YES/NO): NO